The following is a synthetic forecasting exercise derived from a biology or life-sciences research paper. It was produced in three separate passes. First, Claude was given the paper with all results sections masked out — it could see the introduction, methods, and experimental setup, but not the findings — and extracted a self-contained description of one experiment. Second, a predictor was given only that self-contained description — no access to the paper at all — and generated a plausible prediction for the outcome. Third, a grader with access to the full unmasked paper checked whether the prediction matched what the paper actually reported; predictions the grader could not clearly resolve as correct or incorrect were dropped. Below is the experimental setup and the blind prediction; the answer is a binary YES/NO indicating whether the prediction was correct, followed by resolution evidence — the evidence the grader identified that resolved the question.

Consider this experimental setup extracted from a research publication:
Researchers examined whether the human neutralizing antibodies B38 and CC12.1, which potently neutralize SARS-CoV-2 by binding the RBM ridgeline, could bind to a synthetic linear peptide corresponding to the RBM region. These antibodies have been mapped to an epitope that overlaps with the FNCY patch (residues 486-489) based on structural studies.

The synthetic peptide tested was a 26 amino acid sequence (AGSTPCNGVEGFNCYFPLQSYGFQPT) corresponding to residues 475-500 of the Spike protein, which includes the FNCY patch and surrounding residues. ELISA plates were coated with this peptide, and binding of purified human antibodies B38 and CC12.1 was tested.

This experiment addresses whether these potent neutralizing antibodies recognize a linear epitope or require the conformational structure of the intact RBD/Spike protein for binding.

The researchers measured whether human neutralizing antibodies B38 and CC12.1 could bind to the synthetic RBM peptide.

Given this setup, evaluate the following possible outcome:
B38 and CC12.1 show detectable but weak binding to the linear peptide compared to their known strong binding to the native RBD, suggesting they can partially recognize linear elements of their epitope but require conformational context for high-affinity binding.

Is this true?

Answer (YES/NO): NO